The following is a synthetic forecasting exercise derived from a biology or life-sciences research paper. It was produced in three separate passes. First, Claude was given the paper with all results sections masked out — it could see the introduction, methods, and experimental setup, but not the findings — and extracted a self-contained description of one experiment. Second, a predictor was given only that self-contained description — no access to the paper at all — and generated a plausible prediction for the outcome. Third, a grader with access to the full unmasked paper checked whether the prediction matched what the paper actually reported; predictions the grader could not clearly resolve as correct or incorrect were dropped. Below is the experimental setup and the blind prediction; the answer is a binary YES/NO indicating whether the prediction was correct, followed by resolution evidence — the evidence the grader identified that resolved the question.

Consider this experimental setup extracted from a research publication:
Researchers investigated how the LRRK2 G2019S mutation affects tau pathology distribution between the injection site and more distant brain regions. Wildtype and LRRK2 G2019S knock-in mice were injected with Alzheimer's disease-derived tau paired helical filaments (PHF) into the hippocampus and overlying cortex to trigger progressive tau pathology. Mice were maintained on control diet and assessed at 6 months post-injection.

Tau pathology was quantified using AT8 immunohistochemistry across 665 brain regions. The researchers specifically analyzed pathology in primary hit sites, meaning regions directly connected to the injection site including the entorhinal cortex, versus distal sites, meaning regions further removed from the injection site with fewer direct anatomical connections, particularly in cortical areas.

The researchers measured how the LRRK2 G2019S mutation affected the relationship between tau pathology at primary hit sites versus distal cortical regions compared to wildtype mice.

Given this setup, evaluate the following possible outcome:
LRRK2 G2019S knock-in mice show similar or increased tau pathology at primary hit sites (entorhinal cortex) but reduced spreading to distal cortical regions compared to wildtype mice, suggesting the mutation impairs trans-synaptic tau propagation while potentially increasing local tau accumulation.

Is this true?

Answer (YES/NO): NO